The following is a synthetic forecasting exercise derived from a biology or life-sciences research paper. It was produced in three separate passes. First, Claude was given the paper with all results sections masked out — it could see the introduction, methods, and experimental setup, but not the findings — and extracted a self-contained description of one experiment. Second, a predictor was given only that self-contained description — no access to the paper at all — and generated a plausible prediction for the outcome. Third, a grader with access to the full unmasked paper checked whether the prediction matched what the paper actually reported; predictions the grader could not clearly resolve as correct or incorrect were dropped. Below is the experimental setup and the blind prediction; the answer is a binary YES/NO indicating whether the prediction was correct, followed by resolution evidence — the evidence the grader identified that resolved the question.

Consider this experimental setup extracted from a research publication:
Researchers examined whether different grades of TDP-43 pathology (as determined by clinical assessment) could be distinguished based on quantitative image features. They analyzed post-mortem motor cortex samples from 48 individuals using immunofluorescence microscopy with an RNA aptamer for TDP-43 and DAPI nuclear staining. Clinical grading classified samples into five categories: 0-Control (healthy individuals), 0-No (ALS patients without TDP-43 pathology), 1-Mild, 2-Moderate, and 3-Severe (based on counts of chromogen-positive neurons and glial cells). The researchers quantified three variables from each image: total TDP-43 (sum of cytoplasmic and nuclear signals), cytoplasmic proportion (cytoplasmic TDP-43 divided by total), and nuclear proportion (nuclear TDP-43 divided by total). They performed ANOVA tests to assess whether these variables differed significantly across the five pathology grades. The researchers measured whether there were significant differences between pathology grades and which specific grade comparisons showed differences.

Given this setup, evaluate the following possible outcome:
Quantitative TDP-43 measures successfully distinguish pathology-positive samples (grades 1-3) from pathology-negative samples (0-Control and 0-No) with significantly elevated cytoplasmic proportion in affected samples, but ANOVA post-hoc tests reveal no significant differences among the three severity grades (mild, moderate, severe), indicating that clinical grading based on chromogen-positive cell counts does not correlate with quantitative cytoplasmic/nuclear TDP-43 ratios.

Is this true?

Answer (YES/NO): NO